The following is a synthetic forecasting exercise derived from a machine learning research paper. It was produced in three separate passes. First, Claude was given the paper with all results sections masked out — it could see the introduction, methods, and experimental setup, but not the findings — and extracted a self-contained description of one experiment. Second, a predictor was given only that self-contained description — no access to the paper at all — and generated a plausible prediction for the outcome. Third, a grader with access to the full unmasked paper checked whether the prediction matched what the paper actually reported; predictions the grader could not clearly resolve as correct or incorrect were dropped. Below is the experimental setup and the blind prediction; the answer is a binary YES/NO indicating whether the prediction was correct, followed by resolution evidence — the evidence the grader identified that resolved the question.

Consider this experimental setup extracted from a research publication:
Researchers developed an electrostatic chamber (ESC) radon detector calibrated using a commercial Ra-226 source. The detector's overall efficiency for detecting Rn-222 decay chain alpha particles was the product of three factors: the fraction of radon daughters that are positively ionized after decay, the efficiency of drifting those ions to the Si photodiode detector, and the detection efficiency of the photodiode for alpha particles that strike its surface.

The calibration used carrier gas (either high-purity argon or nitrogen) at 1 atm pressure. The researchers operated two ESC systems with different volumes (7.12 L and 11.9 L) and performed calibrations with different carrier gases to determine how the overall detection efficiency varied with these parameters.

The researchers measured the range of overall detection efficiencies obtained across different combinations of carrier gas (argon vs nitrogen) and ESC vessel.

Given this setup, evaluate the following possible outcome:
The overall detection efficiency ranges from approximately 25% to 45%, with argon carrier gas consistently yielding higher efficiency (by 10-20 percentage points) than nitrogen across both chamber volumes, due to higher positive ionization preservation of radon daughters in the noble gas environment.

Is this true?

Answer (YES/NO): NO